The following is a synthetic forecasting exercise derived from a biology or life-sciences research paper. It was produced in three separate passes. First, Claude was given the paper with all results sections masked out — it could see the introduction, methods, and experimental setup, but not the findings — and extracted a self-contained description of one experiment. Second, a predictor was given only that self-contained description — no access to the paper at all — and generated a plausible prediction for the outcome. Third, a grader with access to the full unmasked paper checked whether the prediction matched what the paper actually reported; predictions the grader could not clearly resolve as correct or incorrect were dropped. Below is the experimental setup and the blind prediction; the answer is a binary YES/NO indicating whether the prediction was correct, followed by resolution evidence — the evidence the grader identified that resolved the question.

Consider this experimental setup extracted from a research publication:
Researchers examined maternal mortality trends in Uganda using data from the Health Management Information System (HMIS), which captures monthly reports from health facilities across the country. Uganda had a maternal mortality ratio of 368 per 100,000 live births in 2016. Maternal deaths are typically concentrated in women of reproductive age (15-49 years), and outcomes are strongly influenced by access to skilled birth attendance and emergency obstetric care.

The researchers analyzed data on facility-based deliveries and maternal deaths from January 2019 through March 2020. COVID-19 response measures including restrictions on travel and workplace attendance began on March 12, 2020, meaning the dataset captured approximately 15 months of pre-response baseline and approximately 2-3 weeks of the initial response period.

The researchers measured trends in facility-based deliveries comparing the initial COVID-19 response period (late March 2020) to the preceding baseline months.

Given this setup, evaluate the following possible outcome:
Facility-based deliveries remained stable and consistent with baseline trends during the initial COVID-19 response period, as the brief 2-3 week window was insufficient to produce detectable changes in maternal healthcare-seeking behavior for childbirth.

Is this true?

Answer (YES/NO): NO